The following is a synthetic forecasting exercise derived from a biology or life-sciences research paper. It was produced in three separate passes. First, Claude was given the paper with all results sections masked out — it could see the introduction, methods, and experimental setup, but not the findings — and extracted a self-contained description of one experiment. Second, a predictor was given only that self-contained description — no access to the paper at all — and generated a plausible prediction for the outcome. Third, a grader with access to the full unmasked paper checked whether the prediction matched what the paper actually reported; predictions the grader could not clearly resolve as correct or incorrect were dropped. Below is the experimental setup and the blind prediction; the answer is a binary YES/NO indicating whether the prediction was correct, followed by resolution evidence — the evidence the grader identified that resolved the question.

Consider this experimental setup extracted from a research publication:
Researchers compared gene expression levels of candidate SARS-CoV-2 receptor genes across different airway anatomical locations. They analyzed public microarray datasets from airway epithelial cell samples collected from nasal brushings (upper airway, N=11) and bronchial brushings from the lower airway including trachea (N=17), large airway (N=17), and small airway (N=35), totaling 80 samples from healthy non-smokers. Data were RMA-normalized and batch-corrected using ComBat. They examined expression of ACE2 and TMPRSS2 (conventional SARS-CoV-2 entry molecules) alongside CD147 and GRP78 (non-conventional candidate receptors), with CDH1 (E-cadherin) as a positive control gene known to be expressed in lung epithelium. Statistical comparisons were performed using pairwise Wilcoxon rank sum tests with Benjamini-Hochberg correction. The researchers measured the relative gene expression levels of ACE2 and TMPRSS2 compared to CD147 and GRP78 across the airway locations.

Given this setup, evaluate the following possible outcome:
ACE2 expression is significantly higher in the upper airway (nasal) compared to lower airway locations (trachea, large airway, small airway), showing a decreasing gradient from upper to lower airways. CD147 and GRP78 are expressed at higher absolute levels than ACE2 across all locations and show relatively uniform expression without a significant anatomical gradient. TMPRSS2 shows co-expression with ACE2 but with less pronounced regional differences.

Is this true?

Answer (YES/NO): NO